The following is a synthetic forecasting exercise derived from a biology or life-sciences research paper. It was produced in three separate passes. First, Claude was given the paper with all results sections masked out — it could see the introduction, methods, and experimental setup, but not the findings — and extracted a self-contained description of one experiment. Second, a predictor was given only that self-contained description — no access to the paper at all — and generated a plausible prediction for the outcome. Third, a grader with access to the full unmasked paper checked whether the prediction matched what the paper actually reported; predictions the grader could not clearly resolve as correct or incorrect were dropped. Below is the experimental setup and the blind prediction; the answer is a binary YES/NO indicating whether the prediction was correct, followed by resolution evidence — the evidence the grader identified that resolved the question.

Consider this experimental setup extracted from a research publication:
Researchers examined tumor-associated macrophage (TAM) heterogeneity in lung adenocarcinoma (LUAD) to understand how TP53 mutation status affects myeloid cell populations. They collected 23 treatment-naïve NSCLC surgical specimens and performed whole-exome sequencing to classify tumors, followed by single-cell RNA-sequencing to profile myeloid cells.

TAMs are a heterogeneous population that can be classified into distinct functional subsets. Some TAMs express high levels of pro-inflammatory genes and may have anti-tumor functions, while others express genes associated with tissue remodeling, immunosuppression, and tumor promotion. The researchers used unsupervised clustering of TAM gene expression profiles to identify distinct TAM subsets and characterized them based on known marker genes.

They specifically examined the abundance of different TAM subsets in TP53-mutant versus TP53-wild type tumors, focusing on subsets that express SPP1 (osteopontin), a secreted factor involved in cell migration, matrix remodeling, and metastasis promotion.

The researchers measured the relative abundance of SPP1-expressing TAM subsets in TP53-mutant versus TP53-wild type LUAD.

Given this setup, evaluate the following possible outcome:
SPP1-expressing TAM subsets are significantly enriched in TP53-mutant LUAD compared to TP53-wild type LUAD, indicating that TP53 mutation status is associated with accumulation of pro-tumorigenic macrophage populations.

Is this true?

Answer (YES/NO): YES